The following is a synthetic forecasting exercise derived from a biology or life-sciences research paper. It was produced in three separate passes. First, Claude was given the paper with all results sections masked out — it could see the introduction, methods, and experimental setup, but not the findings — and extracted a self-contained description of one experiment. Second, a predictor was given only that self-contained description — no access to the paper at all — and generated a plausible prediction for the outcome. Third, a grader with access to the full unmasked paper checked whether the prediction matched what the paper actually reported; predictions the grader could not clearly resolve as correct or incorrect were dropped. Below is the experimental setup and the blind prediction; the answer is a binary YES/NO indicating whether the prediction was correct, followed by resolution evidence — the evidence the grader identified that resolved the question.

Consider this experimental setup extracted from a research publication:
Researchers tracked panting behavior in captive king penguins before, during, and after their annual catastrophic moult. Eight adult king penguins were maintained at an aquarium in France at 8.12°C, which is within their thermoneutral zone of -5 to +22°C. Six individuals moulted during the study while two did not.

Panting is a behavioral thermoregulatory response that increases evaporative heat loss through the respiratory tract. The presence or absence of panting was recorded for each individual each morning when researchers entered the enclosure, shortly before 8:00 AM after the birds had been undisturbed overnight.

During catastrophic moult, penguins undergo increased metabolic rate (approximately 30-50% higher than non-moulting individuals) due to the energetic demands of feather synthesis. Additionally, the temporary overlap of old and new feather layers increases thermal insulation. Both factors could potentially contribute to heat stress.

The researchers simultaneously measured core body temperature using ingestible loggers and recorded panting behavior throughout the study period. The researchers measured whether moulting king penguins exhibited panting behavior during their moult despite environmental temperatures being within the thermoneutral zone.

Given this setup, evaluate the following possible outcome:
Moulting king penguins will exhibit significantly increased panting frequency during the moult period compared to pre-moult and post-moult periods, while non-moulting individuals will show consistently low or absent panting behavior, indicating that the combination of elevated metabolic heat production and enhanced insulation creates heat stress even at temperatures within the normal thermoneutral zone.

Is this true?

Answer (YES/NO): NO